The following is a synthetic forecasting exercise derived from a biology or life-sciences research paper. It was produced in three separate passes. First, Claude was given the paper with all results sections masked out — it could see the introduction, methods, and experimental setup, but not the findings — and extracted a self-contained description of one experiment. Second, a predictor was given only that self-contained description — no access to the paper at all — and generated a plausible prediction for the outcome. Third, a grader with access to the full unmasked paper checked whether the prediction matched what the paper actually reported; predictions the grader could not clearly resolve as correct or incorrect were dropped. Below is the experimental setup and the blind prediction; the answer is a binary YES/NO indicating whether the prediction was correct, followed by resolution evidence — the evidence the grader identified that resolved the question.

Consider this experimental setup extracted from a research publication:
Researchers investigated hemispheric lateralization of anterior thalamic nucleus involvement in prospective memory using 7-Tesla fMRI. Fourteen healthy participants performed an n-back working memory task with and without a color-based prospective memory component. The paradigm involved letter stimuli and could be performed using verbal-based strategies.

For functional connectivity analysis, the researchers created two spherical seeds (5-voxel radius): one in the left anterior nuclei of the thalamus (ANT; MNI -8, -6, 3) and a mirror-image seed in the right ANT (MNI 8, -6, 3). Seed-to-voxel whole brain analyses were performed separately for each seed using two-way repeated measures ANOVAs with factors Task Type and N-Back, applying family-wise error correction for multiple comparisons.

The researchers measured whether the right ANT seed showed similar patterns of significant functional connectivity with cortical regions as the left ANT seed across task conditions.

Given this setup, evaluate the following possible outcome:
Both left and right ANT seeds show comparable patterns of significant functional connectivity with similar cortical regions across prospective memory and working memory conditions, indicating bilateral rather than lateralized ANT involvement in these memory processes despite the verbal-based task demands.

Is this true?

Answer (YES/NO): NO